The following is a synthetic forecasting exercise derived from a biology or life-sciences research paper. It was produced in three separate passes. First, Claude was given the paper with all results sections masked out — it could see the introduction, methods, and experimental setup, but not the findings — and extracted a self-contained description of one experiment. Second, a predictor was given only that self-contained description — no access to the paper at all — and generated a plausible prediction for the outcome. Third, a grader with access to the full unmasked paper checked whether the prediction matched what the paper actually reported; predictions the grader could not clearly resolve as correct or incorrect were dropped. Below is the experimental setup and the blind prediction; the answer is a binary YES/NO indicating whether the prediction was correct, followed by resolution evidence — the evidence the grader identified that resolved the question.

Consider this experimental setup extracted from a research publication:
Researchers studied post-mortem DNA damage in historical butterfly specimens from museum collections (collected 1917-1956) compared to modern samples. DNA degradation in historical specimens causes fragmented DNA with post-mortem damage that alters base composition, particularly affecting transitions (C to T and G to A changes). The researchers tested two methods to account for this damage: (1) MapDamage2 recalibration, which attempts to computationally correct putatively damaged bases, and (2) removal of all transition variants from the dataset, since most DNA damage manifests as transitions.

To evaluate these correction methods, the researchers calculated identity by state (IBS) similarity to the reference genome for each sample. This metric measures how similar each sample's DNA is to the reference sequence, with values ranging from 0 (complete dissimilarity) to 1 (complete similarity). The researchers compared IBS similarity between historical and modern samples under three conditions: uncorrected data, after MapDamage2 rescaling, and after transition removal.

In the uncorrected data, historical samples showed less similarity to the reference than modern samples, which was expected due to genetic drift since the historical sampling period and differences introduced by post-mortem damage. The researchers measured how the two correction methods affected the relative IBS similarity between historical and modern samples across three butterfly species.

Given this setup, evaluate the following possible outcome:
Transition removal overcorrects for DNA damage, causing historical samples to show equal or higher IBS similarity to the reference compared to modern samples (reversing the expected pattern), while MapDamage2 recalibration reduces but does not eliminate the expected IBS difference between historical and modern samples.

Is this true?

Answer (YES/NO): NO